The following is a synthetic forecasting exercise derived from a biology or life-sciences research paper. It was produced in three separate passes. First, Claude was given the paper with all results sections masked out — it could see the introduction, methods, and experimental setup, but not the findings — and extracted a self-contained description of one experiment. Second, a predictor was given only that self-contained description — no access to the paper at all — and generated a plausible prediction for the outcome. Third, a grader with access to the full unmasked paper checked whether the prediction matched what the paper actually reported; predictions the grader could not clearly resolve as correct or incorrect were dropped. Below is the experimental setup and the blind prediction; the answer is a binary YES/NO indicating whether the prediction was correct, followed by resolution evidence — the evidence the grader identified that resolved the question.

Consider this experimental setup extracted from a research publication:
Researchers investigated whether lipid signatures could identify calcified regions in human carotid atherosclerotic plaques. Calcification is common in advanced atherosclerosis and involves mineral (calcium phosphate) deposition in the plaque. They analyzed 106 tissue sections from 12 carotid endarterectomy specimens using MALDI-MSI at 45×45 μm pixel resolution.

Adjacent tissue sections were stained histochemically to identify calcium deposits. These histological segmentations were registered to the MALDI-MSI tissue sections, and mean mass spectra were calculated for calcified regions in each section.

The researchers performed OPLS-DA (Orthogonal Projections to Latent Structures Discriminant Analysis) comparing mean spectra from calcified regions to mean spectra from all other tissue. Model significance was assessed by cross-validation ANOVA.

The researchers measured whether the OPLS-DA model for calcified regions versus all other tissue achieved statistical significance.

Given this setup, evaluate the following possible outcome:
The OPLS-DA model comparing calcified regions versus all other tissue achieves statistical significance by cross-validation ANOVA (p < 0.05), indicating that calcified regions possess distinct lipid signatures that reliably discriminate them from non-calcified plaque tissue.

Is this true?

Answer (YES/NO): NO